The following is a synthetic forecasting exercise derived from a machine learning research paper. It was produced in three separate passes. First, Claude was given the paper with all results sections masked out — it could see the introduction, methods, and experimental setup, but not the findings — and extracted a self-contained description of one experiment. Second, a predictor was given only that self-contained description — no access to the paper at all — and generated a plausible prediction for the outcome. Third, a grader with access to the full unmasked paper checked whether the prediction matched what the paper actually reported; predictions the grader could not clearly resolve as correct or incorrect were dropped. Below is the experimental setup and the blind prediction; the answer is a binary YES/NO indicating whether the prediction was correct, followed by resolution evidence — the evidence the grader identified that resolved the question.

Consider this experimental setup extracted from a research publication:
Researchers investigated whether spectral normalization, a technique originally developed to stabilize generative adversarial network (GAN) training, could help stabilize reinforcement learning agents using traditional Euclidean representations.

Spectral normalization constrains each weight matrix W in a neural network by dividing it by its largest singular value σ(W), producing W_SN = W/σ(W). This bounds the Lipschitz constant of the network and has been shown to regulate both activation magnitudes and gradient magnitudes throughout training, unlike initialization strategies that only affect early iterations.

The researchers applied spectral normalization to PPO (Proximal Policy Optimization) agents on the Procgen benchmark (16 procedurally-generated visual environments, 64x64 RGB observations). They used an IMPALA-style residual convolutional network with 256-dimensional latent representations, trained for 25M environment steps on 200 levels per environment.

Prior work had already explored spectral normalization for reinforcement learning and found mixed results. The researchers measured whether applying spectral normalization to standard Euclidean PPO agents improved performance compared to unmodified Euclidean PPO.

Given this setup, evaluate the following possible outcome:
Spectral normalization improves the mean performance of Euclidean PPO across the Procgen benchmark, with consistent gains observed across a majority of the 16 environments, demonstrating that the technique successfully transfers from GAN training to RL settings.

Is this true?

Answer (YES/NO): NO